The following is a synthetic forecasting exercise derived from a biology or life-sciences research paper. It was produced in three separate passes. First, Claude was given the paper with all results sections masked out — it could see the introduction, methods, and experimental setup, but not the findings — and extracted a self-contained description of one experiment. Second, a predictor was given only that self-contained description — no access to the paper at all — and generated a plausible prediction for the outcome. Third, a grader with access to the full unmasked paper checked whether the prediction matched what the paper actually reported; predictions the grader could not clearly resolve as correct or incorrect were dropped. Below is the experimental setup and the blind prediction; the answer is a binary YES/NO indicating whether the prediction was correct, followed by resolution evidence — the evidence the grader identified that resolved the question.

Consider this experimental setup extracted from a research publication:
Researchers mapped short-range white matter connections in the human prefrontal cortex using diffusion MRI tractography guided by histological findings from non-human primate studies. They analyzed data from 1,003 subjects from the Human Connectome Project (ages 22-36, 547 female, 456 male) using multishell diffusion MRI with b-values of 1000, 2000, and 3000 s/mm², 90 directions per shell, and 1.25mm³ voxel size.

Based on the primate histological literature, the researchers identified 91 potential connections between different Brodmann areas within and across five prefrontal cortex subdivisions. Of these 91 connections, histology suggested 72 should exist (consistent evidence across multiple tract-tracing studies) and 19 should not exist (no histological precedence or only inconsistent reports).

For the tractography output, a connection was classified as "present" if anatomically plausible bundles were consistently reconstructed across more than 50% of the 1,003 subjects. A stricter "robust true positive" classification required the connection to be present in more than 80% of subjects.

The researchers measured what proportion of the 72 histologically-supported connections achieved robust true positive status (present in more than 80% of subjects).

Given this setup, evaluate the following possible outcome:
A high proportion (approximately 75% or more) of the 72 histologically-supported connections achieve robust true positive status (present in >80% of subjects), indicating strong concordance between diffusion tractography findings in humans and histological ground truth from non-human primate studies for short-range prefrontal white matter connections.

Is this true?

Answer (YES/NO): NO